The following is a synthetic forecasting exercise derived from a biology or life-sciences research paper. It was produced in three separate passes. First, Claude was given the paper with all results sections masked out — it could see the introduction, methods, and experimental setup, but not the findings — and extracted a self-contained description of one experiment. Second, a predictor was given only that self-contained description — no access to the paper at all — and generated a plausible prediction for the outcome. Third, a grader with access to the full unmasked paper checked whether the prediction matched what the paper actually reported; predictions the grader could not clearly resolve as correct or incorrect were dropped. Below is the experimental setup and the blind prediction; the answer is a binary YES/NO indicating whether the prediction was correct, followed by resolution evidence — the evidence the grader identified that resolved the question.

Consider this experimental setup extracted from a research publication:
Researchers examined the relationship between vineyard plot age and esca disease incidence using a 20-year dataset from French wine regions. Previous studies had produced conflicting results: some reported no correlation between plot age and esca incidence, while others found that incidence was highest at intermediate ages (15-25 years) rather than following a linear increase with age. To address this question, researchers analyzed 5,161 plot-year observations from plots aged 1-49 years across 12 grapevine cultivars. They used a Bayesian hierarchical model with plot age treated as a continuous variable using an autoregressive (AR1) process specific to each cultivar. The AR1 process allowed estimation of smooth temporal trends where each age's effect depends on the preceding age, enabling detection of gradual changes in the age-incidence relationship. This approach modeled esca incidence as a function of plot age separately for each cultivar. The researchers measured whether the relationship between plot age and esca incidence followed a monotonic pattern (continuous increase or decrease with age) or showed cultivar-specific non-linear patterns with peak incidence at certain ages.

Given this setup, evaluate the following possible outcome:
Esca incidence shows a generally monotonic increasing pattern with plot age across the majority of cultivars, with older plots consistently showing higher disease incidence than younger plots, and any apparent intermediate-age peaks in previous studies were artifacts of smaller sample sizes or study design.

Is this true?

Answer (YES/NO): NO